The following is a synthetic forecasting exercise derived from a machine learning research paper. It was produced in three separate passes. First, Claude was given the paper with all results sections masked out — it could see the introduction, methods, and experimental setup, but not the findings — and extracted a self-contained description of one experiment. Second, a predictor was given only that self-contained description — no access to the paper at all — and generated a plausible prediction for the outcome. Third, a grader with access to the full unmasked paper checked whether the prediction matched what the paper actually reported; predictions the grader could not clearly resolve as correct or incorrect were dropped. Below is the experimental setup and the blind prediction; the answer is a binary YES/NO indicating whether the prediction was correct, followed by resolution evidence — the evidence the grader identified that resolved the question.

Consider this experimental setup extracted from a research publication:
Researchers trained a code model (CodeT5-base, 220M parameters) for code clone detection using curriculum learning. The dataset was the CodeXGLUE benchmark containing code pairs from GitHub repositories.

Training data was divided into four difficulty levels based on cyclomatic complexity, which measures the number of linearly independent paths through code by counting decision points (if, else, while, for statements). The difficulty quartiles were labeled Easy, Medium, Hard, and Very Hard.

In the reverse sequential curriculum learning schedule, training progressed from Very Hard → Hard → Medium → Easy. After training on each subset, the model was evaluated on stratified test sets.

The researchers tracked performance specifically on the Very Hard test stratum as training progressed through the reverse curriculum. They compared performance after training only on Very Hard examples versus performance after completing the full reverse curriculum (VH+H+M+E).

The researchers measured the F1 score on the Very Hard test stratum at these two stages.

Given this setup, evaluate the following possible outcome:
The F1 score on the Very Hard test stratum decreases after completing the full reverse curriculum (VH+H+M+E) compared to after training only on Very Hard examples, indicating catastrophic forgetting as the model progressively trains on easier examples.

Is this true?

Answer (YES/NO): YES